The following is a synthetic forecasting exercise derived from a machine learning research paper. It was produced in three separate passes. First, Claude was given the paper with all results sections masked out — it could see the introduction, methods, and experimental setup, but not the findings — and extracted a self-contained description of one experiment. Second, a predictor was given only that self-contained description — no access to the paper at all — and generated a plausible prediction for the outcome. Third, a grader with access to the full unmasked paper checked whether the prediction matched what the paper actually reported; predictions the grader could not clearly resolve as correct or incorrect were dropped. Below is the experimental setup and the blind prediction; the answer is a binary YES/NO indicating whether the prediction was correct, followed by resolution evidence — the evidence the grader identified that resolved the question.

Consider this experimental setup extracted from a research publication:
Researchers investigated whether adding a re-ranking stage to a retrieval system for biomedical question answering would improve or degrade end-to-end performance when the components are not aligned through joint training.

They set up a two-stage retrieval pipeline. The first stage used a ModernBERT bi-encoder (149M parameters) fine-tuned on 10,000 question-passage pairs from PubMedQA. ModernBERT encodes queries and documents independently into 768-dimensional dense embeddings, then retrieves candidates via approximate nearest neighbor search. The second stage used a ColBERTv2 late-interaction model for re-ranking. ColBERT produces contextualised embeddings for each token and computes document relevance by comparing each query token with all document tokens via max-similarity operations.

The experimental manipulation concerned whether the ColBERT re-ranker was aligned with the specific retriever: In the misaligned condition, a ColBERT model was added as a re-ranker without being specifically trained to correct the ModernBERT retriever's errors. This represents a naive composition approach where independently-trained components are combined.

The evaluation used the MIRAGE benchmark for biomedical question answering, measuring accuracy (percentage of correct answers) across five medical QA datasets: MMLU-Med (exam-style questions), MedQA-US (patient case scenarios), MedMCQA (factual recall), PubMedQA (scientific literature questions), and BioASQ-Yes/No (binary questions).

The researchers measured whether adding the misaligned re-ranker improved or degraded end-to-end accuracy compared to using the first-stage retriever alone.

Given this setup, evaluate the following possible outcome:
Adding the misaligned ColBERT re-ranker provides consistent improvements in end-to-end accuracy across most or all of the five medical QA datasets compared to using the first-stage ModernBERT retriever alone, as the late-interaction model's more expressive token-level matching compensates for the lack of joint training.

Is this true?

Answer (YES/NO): NO